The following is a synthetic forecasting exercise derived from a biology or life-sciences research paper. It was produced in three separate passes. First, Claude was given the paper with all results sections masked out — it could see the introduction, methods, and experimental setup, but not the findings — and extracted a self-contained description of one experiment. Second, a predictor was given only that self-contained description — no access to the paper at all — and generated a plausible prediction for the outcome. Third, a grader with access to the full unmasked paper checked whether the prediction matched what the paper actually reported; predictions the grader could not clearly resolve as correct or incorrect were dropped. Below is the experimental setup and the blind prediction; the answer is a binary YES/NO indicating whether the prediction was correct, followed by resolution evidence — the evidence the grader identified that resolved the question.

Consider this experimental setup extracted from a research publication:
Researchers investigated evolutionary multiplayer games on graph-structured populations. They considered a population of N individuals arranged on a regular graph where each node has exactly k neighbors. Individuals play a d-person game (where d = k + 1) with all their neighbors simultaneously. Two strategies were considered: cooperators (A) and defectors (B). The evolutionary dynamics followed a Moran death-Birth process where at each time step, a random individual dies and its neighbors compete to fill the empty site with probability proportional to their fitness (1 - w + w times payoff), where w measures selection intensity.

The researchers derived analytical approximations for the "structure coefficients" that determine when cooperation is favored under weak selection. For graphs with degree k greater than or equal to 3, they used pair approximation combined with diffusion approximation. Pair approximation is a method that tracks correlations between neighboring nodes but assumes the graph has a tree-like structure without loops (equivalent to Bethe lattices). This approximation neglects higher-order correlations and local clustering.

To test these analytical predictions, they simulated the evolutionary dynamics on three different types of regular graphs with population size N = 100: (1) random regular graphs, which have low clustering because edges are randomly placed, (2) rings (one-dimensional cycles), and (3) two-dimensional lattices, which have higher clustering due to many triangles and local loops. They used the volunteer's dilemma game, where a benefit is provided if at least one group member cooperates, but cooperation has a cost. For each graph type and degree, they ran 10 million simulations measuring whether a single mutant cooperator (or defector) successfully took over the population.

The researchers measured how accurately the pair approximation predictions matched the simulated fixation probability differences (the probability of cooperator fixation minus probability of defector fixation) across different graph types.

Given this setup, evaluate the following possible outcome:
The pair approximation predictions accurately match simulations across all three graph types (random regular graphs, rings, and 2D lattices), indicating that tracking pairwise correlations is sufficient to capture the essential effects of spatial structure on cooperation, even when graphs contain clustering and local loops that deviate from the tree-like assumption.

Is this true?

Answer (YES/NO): NO